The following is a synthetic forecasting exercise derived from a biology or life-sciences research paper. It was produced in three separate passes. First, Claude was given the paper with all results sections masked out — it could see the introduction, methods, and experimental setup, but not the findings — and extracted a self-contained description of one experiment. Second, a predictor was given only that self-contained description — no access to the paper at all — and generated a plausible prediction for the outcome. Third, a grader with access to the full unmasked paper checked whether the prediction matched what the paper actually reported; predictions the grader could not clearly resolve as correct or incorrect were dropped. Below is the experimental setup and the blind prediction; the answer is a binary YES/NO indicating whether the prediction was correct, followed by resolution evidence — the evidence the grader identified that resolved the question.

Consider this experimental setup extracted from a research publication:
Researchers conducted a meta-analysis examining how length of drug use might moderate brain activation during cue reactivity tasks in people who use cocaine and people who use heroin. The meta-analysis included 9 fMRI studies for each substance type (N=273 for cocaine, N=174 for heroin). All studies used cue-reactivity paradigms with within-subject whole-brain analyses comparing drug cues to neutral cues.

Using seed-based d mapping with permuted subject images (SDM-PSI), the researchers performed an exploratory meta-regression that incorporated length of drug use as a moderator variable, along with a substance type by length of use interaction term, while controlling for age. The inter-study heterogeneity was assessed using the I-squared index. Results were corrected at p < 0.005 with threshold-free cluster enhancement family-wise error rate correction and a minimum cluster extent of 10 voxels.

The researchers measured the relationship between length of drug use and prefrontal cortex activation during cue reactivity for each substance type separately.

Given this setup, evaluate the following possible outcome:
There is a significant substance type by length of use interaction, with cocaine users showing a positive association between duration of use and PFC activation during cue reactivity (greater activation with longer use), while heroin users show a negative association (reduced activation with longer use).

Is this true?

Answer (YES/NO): NO